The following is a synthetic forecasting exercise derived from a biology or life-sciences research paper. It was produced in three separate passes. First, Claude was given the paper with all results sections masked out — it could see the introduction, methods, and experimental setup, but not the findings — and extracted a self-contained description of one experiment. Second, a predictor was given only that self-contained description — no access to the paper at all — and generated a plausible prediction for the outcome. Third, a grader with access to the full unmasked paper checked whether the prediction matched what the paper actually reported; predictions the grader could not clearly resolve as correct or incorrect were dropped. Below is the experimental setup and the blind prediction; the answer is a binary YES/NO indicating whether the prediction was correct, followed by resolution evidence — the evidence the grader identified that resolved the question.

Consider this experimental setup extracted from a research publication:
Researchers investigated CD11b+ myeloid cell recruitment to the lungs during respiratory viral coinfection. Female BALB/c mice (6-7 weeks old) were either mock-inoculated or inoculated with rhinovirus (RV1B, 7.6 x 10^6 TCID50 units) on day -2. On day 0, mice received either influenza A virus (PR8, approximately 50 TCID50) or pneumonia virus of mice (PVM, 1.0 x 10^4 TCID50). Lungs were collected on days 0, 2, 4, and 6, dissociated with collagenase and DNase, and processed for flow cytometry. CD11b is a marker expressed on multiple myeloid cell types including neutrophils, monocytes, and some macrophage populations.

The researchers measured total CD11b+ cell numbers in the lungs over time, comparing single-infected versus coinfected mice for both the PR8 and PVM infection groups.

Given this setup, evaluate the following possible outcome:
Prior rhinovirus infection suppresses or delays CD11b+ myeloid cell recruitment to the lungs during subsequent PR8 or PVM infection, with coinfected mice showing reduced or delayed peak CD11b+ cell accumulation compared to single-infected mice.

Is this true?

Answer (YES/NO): YES